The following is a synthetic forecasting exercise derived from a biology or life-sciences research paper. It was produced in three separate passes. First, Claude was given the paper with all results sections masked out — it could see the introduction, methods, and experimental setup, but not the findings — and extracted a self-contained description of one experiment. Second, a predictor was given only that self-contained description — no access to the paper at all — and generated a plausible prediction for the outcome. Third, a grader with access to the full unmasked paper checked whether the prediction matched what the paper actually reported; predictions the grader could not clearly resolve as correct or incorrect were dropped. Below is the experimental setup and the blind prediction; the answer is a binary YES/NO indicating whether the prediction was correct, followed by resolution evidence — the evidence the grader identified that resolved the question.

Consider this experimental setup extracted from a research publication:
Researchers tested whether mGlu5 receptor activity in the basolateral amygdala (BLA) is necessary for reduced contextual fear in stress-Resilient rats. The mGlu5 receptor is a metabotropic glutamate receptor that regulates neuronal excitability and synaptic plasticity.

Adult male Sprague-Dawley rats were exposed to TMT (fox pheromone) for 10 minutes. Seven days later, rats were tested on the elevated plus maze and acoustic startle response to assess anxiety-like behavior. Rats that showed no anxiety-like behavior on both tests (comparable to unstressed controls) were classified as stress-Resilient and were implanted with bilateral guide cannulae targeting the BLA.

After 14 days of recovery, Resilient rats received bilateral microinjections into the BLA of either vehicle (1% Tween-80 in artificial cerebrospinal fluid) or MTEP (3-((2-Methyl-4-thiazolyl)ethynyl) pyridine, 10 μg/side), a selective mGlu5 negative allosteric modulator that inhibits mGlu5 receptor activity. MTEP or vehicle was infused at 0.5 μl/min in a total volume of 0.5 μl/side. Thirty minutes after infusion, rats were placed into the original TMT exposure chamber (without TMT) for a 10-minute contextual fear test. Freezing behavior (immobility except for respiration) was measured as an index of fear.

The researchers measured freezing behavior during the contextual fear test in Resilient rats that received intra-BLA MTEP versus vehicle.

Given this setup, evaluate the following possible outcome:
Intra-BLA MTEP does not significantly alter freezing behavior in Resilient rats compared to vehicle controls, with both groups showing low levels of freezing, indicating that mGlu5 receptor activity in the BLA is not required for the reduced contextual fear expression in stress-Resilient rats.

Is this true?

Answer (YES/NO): NO